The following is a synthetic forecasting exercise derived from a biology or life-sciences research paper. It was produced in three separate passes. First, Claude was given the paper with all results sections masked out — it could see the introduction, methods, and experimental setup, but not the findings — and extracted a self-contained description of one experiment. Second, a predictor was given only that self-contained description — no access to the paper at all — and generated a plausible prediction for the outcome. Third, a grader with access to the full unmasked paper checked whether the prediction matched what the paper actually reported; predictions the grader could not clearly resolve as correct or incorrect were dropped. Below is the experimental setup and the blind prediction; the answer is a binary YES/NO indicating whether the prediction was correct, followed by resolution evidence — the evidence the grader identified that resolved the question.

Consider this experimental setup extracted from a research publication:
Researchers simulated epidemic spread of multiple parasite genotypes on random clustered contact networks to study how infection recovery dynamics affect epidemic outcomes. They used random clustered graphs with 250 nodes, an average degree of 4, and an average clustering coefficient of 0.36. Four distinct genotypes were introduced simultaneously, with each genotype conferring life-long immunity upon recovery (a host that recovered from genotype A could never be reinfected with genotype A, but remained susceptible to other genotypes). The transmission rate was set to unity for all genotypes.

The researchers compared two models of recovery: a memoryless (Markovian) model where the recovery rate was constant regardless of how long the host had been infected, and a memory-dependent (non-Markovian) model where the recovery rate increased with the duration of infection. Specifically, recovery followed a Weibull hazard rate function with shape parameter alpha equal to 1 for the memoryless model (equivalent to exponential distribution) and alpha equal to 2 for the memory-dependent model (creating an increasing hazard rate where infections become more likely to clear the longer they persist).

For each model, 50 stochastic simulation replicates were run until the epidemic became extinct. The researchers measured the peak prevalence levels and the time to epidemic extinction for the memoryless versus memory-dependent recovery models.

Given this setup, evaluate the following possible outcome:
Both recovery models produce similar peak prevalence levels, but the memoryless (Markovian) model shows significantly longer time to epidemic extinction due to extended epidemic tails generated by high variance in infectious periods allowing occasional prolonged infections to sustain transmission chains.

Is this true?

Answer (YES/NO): NO